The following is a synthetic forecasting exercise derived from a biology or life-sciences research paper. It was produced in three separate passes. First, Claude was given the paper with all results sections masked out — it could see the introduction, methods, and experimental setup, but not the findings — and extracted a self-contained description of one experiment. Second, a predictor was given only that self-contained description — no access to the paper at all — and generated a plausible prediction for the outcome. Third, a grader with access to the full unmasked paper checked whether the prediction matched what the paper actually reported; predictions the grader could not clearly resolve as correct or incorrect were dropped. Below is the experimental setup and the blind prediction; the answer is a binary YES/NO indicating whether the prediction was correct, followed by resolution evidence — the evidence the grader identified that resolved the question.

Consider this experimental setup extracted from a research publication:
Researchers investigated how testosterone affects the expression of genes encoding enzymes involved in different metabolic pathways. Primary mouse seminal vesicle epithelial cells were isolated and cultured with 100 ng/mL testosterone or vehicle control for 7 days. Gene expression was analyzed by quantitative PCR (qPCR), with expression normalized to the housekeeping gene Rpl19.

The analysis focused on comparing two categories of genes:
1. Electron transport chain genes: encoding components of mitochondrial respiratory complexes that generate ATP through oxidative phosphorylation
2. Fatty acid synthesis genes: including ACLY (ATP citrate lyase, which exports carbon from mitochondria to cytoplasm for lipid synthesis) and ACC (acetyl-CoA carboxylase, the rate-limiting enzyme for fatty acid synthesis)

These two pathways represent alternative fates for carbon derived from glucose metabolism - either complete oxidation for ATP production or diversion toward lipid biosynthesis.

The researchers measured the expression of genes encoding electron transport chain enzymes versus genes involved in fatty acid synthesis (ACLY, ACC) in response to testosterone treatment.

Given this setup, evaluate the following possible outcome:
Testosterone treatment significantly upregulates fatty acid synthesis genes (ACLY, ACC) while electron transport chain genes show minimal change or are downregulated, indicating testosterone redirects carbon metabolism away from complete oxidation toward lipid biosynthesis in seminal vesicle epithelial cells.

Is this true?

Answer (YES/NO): YES